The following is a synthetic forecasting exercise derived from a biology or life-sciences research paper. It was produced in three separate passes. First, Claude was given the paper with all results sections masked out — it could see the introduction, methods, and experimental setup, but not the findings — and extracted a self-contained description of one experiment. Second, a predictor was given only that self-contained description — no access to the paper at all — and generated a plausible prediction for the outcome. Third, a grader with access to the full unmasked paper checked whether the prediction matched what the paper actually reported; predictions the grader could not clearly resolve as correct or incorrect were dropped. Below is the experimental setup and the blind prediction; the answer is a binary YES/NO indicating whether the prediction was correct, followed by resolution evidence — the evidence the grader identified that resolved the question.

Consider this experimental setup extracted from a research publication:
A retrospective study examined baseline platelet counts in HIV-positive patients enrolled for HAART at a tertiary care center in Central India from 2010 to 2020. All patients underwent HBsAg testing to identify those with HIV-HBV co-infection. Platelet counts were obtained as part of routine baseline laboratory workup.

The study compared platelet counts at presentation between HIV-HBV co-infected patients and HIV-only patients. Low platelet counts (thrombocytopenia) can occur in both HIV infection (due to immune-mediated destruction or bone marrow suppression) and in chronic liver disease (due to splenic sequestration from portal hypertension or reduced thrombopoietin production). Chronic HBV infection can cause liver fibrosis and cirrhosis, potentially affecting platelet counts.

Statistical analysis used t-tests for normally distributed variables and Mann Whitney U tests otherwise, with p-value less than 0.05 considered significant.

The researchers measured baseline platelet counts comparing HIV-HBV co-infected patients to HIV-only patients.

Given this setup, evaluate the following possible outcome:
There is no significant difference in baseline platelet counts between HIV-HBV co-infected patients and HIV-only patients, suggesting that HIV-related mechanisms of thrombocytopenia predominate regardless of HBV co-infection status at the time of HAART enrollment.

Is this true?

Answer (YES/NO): YES